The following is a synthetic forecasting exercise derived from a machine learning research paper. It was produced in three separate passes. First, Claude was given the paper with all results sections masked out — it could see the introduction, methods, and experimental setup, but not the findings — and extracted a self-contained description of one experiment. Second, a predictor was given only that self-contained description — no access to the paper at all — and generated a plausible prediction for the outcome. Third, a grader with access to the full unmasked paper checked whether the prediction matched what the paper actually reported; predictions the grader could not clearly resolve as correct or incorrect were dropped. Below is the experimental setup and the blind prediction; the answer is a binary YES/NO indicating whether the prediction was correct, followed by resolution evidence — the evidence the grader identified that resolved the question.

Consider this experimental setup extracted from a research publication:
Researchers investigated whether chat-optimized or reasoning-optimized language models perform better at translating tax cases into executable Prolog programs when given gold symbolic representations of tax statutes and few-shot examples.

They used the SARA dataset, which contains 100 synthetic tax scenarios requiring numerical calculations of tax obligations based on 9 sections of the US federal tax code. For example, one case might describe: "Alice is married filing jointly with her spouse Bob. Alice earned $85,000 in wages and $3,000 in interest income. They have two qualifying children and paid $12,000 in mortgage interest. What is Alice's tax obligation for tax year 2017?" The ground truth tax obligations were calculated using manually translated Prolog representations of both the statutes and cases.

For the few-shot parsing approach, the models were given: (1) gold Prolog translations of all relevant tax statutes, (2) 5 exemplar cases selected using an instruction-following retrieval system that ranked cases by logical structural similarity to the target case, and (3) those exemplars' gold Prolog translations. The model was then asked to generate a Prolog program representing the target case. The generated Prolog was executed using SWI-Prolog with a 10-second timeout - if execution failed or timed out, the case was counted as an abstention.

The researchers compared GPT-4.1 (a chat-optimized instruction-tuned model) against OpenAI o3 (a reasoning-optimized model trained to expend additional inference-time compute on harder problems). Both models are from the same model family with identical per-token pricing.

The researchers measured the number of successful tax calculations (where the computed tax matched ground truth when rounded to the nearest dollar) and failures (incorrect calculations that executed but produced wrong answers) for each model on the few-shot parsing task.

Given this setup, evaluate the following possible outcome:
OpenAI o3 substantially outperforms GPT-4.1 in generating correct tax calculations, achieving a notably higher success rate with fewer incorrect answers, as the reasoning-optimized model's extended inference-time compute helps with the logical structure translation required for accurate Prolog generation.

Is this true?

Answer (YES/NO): NO